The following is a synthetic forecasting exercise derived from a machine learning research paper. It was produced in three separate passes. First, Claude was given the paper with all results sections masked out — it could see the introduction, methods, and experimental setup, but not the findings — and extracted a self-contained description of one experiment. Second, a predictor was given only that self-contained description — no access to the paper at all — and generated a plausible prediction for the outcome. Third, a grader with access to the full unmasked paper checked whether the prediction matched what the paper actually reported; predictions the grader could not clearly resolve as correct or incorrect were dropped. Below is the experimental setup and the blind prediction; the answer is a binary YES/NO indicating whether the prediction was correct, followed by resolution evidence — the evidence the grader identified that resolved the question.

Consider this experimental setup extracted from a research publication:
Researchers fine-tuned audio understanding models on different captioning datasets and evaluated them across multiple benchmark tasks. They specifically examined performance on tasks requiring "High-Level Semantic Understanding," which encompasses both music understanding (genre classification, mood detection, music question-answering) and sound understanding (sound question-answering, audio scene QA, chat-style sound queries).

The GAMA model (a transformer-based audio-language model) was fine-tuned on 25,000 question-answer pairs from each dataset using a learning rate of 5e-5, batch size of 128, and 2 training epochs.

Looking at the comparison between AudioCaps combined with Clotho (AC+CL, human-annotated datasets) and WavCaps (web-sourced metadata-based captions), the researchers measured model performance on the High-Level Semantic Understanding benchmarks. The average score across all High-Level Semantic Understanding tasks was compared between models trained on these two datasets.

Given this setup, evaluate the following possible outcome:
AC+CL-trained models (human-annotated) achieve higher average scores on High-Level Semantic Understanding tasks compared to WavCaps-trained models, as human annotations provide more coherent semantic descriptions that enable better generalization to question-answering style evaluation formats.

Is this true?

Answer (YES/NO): YES